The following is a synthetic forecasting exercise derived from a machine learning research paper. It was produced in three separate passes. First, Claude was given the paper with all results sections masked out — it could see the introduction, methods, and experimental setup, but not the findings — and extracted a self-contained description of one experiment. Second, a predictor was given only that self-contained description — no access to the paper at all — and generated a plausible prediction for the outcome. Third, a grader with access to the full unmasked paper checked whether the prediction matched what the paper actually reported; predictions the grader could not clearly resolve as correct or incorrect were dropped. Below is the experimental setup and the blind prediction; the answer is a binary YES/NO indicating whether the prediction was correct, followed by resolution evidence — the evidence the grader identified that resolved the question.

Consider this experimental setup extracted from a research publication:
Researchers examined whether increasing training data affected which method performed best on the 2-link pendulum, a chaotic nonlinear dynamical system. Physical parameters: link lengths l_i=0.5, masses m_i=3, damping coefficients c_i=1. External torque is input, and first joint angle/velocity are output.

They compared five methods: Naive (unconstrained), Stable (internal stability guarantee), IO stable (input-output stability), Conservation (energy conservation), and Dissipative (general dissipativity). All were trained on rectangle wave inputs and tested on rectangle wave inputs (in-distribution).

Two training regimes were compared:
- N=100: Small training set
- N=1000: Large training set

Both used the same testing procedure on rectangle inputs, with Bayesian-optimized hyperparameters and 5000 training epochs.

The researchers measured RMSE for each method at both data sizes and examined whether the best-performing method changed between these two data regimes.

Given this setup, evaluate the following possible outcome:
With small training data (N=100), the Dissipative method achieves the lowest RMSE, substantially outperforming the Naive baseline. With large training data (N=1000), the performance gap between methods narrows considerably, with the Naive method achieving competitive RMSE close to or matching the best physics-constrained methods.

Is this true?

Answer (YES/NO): NO